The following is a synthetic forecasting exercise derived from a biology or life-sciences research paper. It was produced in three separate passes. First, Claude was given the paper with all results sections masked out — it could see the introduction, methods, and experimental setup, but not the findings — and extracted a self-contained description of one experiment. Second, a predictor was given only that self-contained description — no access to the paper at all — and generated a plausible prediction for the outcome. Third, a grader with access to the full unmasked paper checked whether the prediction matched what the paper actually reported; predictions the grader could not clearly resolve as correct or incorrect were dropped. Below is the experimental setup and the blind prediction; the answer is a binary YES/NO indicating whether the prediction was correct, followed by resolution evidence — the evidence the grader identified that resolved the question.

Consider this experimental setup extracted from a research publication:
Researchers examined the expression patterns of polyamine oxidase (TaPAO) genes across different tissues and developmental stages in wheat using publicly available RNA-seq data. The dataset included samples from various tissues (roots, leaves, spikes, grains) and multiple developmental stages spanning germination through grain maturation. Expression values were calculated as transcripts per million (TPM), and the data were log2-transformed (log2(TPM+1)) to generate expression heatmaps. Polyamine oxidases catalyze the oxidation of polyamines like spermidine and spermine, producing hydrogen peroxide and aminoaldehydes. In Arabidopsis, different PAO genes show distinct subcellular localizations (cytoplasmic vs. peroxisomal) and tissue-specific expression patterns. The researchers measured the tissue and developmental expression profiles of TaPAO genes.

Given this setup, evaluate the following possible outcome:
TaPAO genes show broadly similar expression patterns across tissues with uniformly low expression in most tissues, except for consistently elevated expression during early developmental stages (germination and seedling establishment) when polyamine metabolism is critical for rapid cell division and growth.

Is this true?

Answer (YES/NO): NO